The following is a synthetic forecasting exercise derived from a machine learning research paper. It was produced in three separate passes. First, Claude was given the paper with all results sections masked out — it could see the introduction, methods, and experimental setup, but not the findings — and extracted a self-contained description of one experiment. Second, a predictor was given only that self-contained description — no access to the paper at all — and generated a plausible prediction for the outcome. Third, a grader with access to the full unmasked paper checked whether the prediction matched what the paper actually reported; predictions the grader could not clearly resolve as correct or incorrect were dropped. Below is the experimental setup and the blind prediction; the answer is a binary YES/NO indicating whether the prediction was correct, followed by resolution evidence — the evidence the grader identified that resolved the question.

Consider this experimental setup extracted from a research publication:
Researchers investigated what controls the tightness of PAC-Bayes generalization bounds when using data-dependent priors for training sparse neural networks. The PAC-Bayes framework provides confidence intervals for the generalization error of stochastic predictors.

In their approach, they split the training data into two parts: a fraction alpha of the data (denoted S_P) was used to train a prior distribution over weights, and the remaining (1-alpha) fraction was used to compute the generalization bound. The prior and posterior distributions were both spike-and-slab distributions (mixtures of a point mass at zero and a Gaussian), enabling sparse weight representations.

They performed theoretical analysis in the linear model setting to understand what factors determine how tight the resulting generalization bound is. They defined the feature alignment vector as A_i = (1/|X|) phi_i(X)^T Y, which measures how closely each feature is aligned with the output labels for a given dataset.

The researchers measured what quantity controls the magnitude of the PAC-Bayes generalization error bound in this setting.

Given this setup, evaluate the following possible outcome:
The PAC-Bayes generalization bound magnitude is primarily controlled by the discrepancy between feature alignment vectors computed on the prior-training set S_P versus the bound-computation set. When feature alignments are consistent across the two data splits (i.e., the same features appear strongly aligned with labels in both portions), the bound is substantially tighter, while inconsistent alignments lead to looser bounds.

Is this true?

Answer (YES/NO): YES